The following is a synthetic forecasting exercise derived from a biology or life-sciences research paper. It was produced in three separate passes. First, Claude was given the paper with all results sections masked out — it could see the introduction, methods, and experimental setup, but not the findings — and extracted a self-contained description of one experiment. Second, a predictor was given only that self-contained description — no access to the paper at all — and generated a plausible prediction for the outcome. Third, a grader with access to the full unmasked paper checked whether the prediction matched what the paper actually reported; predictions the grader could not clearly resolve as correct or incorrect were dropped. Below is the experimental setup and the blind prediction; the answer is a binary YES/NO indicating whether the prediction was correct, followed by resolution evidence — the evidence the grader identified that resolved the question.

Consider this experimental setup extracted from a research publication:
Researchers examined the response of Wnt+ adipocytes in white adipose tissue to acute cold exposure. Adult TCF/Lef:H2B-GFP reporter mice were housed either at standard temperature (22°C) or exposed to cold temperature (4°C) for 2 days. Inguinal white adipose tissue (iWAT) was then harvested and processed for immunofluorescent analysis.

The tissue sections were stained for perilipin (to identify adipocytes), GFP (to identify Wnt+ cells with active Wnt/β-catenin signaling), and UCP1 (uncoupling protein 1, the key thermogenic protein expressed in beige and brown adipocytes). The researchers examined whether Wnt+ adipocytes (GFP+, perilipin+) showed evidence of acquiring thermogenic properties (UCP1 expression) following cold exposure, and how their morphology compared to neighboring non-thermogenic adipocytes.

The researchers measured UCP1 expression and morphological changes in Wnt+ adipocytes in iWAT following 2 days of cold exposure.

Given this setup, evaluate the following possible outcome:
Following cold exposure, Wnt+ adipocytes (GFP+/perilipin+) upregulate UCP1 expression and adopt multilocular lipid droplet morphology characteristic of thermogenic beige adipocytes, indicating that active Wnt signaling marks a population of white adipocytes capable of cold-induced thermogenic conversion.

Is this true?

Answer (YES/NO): YES